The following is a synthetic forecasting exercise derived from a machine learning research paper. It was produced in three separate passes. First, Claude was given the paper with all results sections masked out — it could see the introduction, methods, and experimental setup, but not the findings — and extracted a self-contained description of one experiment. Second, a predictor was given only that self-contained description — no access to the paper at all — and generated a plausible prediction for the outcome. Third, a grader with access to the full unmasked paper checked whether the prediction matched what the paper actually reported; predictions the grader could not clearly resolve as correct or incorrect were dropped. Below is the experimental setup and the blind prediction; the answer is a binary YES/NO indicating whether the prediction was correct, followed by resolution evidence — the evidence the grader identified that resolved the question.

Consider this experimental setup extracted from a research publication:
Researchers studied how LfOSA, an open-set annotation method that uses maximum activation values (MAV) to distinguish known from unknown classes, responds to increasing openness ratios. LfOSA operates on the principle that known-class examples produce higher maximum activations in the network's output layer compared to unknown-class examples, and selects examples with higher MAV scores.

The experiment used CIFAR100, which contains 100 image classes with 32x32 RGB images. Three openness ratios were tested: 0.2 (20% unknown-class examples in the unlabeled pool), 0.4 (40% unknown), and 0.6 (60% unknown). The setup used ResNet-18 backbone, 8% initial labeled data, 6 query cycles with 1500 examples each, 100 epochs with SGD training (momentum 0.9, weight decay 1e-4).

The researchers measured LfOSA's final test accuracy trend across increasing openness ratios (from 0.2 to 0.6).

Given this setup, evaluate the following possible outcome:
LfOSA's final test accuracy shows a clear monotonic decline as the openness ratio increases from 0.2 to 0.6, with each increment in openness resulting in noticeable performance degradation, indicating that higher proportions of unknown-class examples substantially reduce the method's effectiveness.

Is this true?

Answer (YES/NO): NO